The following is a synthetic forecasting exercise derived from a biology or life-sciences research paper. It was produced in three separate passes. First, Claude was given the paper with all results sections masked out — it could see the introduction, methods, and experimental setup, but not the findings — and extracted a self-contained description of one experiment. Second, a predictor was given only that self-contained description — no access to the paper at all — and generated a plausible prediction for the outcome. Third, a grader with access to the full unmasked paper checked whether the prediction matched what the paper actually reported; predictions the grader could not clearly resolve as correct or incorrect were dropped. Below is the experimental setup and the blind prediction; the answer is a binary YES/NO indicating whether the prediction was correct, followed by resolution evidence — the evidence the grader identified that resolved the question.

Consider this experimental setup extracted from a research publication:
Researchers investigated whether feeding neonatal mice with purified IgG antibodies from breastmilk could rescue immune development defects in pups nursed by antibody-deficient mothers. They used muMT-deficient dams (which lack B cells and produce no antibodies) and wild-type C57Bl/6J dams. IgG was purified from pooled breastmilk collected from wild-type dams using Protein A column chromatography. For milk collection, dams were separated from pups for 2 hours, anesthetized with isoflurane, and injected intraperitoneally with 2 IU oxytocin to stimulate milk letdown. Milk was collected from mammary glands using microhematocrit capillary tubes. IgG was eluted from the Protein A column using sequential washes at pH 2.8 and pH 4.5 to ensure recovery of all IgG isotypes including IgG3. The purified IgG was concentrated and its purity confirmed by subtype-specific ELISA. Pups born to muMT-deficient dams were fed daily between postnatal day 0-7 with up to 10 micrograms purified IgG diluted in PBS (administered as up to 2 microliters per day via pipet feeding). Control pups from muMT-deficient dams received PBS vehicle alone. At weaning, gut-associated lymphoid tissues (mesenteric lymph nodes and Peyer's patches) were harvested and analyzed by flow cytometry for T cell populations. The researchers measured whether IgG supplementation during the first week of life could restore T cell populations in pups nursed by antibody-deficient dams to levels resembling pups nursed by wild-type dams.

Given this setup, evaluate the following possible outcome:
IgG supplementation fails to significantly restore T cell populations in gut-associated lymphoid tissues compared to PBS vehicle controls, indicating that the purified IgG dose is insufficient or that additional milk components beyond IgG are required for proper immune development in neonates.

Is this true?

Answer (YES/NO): NO